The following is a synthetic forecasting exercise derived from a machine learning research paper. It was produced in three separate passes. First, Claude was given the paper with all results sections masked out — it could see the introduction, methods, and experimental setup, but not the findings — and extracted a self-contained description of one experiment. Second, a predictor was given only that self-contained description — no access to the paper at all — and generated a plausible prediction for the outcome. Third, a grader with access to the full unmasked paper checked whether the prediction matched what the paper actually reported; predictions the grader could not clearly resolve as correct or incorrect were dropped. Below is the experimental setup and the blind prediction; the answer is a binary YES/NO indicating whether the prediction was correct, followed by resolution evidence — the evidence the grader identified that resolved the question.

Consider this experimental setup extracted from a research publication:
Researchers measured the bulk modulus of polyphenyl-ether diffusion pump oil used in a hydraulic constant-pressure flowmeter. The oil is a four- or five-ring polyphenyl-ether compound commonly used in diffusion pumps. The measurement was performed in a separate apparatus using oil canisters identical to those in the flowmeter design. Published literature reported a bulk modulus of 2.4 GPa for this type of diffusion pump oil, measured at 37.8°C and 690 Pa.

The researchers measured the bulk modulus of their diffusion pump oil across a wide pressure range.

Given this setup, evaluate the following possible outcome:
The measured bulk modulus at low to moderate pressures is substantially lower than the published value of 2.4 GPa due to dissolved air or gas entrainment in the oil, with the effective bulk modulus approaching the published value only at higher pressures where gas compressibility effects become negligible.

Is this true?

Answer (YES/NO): NO